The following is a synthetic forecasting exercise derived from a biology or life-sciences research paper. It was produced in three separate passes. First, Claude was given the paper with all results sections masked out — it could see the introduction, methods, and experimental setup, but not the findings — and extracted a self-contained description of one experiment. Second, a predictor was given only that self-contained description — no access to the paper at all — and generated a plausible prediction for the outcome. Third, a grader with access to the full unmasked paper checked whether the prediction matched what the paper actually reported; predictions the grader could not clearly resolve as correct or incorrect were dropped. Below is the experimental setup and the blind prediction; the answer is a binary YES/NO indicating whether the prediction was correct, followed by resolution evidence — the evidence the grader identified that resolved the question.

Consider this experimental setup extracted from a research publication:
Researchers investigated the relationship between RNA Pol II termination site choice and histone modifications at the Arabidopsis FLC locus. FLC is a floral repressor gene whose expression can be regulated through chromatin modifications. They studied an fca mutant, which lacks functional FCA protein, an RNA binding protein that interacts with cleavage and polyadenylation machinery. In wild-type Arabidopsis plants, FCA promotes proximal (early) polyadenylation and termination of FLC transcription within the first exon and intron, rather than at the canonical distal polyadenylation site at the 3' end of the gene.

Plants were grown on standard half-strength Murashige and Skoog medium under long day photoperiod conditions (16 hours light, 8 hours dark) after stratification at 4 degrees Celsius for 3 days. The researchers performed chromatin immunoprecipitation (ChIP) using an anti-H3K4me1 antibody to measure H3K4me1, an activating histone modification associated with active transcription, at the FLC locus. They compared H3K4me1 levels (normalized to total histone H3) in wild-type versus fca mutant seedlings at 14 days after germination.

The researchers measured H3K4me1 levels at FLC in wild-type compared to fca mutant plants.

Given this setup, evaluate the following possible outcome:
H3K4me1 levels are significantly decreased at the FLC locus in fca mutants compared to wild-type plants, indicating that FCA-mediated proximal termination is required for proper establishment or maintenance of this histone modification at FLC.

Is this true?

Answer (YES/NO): NO